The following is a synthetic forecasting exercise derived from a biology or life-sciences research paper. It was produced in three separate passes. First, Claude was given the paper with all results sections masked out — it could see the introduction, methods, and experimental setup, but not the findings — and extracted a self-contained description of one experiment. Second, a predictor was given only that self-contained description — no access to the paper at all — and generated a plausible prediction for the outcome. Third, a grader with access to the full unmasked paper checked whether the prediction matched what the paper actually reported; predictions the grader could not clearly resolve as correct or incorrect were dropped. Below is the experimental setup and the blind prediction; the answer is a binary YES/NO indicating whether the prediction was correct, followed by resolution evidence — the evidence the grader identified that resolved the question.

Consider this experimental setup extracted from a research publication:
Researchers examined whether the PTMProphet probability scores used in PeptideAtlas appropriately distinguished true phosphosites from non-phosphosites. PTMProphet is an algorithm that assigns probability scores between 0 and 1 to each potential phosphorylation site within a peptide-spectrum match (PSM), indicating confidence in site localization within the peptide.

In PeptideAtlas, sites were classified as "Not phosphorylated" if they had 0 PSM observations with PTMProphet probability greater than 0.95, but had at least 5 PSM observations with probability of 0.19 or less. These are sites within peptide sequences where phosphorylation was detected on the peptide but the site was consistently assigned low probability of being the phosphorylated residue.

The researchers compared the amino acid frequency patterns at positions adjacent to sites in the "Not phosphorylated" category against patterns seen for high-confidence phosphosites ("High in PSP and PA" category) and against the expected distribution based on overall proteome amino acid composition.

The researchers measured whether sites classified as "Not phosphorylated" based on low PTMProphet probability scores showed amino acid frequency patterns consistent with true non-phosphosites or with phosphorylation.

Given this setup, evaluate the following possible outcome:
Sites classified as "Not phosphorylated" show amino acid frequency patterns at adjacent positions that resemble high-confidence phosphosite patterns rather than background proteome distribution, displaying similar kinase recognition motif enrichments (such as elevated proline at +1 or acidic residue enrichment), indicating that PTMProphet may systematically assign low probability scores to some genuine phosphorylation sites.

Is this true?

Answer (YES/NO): NO